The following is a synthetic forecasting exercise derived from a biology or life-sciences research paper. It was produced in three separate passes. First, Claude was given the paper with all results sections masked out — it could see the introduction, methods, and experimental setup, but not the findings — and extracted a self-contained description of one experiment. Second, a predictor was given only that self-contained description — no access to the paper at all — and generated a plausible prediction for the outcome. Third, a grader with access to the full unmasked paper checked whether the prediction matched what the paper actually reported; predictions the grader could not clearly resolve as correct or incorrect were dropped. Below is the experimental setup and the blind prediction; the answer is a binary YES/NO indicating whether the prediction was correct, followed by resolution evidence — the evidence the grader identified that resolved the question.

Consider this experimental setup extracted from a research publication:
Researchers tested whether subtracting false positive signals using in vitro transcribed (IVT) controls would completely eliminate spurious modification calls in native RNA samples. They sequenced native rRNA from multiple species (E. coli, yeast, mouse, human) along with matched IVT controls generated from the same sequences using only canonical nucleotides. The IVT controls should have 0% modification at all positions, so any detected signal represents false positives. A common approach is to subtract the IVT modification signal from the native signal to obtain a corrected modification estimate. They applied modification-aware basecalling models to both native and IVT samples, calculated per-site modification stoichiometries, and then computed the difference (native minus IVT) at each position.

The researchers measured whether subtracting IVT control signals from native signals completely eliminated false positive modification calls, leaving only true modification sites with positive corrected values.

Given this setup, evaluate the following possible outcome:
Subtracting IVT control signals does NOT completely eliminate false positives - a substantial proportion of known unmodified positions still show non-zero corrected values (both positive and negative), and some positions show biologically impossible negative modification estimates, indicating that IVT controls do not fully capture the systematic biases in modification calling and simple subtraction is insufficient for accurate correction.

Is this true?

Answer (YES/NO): YES